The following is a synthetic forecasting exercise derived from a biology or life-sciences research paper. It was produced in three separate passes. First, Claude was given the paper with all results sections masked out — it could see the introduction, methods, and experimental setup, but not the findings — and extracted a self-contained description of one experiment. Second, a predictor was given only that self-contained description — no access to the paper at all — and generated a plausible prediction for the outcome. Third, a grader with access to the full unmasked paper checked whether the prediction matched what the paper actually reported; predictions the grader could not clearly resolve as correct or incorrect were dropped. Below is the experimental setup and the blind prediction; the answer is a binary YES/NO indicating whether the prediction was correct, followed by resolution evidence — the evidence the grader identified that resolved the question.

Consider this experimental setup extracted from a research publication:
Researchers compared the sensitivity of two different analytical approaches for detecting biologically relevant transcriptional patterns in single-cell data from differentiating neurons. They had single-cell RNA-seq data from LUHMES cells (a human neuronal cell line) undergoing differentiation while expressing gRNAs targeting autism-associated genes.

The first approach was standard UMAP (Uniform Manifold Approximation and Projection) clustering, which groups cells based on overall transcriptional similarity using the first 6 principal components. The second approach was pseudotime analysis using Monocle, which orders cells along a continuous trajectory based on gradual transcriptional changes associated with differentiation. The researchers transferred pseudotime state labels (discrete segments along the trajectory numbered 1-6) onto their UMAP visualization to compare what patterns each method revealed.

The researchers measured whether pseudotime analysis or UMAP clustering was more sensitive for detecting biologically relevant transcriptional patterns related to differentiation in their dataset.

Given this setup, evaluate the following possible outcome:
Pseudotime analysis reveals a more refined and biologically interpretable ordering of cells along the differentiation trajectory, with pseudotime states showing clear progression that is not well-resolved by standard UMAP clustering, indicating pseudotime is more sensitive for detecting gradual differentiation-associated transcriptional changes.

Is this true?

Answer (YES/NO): YES